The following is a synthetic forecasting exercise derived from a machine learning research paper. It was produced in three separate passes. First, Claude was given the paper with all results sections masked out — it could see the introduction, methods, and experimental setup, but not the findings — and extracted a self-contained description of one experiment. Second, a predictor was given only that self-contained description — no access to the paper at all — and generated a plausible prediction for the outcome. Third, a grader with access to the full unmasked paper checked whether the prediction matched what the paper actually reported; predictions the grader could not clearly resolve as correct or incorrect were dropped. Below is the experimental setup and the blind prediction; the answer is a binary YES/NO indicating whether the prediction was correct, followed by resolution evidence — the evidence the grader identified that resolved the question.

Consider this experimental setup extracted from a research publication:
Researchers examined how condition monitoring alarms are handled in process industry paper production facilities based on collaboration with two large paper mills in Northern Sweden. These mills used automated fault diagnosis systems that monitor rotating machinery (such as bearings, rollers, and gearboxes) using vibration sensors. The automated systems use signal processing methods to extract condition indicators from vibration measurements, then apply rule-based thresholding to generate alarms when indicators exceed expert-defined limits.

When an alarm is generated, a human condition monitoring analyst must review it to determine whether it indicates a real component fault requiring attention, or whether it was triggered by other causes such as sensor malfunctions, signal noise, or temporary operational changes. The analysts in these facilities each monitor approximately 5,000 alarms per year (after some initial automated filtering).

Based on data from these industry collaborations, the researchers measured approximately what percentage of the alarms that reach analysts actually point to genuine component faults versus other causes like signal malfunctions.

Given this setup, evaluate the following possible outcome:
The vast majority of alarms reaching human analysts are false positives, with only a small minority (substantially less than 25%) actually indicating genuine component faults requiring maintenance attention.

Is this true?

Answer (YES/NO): YES